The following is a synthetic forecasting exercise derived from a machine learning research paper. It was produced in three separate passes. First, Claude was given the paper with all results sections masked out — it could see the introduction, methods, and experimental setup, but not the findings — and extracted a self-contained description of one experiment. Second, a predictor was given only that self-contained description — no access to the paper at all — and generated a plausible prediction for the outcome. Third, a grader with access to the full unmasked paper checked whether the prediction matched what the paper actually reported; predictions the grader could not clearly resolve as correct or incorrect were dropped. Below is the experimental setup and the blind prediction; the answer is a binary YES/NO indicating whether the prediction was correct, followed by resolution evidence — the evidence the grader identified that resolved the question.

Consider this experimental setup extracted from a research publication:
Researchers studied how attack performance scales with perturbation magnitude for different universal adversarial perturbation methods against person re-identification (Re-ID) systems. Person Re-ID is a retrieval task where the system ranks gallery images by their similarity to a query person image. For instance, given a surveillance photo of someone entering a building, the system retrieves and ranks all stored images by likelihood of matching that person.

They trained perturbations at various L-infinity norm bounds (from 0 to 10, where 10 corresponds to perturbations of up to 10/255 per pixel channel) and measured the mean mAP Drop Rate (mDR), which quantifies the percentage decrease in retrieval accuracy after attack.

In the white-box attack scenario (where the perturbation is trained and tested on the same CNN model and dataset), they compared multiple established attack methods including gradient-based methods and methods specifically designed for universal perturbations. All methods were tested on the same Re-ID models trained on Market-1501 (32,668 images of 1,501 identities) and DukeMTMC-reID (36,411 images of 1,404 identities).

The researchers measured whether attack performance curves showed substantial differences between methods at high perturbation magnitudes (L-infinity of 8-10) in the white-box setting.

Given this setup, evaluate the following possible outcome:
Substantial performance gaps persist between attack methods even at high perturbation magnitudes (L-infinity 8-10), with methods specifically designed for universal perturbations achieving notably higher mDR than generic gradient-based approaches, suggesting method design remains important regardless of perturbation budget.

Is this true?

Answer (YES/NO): NO